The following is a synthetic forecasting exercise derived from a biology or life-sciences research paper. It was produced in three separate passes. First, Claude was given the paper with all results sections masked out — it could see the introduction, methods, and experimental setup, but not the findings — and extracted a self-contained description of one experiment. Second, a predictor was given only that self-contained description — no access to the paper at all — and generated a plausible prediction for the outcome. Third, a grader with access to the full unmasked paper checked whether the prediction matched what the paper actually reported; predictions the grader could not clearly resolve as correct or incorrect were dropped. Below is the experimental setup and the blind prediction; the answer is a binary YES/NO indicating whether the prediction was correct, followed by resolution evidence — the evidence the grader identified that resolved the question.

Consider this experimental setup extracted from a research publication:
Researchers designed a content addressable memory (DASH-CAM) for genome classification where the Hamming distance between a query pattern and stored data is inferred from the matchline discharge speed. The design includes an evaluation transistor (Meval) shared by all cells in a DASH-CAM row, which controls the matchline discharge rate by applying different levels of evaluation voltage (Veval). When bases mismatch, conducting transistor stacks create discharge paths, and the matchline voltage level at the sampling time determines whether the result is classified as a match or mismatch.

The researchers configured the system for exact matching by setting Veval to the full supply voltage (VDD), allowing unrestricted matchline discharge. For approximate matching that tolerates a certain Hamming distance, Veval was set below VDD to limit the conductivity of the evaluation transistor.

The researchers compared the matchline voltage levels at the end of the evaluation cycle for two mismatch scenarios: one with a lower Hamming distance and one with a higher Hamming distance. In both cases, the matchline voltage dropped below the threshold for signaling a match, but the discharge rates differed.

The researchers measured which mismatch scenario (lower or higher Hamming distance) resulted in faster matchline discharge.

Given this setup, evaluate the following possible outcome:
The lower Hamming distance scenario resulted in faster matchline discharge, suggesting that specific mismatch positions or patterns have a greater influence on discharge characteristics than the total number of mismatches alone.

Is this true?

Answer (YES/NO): NO